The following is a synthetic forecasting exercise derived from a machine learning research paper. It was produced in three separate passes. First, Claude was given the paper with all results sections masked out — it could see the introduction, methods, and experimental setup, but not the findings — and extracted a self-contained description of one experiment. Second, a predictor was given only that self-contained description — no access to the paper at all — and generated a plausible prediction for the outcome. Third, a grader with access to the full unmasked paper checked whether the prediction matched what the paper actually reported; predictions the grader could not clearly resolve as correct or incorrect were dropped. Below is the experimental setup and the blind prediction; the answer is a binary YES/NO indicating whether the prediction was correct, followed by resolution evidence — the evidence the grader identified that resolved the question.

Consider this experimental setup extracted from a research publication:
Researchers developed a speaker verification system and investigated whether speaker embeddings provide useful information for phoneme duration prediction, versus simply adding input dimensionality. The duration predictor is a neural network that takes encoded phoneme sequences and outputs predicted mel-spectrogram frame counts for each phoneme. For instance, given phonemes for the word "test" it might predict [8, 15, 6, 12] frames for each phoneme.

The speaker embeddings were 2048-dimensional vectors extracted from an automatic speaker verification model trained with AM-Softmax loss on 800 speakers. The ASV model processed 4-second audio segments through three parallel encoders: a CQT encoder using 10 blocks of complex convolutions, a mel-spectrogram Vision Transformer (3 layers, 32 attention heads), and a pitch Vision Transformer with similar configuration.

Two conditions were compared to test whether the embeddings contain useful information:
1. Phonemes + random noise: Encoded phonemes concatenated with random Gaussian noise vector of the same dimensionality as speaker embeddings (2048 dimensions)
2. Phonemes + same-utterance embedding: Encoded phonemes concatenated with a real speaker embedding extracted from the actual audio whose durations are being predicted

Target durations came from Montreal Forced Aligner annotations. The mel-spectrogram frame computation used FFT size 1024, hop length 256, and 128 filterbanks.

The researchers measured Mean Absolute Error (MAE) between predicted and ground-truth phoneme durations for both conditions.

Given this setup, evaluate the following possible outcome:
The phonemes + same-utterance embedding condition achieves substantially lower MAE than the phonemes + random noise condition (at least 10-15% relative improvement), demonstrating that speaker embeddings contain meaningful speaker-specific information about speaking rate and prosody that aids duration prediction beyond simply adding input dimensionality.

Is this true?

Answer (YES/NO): YES